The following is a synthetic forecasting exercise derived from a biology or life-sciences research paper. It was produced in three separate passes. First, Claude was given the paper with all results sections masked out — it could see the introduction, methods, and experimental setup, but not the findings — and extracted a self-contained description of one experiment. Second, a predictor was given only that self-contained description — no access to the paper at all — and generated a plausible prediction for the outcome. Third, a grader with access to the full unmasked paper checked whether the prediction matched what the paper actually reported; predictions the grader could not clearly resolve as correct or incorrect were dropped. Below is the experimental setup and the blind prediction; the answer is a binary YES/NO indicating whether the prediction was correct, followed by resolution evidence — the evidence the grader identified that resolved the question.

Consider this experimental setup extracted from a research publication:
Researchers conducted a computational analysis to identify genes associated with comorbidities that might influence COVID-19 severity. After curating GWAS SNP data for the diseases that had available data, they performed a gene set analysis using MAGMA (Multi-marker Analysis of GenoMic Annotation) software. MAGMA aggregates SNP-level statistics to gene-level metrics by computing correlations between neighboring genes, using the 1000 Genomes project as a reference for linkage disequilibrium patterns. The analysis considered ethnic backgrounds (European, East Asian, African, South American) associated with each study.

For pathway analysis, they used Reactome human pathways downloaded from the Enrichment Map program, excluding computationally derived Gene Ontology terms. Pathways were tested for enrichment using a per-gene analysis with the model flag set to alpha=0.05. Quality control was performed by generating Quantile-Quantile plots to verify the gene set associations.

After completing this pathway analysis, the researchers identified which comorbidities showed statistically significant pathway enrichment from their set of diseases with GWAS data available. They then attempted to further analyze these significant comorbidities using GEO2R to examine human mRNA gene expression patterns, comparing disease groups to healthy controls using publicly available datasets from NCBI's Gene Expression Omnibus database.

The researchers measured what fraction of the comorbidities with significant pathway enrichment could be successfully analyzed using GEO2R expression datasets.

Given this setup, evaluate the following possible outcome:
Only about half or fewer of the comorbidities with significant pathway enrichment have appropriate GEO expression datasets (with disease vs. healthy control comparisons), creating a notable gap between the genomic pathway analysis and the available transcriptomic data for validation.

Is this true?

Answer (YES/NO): NO